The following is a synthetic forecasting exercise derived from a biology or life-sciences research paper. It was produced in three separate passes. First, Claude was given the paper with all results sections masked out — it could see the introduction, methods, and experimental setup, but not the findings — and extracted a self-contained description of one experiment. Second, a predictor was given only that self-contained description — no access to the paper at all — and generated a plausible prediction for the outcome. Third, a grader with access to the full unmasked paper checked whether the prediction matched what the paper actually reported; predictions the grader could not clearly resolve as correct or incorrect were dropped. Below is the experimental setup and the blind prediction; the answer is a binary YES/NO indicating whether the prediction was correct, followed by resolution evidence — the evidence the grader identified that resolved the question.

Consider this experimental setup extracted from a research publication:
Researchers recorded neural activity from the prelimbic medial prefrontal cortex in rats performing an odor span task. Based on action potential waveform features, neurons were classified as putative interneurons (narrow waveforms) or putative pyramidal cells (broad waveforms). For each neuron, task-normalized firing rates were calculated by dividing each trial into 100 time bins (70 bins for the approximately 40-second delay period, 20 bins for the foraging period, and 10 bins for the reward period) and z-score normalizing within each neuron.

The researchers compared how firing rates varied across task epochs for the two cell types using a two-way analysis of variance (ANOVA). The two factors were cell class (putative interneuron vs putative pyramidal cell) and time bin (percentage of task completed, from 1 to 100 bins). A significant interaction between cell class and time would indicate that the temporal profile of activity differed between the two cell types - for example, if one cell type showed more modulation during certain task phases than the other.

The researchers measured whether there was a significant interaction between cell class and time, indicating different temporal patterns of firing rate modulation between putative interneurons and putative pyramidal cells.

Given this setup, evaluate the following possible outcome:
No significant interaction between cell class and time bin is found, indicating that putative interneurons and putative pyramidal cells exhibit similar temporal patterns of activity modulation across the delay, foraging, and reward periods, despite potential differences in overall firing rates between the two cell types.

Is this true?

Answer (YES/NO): NO